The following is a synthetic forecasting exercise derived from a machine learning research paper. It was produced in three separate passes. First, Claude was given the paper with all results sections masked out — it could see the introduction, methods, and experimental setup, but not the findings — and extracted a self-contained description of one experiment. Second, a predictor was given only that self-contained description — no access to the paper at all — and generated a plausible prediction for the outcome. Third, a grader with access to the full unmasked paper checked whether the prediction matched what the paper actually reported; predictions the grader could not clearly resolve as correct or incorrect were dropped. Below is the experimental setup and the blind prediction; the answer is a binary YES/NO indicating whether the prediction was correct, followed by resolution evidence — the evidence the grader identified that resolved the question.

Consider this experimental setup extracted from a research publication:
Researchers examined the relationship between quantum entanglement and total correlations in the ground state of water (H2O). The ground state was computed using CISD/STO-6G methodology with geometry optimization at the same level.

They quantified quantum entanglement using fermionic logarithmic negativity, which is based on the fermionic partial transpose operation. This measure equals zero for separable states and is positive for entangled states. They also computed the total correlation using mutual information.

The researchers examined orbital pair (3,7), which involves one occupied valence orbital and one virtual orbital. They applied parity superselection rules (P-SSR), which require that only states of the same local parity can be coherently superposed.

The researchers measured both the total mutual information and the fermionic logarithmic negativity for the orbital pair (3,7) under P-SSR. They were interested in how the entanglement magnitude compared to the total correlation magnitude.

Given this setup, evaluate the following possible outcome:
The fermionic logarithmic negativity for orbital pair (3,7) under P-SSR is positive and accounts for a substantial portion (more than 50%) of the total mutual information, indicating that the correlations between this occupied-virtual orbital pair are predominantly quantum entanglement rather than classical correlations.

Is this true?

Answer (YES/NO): NO